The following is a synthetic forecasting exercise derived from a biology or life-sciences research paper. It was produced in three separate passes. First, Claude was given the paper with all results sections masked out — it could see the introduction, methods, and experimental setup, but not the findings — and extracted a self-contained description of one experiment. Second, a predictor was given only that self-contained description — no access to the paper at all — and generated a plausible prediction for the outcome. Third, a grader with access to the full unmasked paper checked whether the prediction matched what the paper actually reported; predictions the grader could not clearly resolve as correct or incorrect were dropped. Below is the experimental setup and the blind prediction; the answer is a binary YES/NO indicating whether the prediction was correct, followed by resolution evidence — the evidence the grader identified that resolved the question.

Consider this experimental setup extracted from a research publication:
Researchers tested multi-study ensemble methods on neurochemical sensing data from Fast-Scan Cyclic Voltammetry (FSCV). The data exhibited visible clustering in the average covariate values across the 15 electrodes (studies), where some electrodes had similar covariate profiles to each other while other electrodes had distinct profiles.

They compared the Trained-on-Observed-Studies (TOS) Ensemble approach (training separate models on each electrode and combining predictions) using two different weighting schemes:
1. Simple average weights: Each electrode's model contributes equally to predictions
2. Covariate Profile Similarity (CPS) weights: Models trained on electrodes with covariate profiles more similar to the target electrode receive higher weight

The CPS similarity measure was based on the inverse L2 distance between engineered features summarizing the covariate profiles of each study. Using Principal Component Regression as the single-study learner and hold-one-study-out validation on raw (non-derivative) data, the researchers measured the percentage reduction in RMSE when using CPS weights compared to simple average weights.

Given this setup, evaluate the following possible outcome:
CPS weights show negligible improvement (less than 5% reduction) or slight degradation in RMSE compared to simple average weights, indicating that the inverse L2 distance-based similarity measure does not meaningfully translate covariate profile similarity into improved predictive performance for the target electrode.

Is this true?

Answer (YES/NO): NO